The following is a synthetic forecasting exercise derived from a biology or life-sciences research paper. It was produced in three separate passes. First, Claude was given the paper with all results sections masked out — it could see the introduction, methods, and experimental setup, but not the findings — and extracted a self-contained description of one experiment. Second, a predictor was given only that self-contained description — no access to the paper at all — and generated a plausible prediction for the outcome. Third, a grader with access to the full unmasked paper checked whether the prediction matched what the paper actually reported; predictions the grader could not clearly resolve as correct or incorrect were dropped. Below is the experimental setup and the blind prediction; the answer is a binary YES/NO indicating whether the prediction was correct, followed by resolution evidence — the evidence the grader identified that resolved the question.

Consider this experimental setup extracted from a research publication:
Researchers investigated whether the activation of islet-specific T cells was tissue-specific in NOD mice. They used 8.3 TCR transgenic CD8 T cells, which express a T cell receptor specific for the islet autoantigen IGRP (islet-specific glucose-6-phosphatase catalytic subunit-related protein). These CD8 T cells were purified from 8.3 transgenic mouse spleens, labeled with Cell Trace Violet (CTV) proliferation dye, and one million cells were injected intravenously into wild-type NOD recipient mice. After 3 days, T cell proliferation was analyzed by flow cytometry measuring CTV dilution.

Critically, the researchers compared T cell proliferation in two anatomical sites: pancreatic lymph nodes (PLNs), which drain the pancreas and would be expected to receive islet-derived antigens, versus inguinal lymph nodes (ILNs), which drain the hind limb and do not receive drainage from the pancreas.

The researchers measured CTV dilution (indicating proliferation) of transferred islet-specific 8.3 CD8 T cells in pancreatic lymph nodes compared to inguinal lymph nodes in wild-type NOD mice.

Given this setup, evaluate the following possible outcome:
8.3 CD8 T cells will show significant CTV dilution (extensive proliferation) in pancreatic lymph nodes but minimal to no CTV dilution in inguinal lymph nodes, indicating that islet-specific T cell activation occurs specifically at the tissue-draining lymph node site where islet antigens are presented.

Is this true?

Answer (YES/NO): YES